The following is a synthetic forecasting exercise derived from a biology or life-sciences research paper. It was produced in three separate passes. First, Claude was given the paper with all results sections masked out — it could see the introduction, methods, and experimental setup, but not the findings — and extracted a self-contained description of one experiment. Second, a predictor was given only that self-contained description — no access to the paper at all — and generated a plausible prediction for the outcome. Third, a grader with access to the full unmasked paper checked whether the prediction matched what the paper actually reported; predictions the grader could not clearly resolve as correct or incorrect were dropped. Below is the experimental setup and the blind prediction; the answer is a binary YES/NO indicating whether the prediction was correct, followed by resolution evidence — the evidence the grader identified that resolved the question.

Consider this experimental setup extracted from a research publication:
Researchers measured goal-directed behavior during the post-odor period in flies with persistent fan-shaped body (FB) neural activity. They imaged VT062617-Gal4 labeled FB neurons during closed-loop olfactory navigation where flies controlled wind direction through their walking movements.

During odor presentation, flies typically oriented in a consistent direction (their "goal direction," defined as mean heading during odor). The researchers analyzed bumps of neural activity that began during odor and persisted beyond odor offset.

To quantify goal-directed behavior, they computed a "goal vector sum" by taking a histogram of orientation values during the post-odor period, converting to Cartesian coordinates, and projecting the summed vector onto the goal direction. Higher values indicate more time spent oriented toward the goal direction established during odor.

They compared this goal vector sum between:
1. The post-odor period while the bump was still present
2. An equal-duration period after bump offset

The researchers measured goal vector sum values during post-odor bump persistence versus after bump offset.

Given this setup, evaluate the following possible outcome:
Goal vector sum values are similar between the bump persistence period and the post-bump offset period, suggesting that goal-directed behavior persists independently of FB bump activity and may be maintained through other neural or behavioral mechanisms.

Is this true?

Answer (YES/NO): NO